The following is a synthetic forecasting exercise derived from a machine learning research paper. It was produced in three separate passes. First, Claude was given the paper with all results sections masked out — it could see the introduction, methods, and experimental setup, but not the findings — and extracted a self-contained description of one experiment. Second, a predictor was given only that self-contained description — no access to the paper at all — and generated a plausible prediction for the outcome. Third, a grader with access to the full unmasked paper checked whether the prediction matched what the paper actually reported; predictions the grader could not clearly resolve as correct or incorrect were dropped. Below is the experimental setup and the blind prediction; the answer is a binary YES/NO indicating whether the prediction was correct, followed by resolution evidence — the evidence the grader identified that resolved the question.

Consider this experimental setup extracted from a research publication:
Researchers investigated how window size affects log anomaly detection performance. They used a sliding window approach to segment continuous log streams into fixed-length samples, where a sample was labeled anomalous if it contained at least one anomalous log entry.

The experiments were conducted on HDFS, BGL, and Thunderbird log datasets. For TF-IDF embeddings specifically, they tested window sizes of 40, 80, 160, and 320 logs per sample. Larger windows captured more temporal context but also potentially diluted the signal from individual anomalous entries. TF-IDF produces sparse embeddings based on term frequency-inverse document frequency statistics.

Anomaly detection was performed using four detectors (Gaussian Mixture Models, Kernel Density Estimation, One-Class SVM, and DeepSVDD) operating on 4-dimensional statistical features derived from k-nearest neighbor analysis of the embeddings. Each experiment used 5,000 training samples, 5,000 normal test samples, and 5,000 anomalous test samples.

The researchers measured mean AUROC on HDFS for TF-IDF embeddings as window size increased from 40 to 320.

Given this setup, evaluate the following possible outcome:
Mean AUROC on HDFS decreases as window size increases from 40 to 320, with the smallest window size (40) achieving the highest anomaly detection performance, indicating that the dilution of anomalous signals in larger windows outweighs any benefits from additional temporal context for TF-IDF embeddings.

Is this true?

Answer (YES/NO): NO